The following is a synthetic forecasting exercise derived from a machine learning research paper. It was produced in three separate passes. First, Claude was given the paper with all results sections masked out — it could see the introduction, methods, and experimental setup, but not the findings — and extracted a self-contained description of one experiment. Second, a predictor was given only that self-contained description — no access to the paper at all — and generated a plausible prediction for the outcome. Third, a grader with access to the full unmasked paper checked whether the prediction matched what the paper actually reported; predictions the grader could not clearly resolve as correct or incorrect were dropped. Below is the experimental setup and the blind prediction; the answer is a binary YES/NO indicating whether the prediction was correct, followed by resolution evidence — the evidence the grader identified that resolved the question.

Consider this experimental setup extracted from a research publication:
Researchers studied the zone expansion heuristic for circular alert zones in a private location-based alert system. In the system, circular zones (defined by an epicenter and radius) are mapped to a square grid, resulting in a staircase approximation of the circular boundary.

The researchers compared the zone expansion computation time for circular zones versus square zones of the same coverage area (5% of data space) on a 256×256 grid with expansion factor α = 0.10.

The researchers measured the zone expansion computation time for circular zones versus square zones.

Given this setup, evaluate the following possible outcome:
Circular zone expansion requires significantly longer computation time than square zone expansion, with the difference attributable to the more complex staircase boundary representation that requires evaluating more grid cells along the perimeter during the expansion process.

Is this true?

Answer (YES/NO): NO